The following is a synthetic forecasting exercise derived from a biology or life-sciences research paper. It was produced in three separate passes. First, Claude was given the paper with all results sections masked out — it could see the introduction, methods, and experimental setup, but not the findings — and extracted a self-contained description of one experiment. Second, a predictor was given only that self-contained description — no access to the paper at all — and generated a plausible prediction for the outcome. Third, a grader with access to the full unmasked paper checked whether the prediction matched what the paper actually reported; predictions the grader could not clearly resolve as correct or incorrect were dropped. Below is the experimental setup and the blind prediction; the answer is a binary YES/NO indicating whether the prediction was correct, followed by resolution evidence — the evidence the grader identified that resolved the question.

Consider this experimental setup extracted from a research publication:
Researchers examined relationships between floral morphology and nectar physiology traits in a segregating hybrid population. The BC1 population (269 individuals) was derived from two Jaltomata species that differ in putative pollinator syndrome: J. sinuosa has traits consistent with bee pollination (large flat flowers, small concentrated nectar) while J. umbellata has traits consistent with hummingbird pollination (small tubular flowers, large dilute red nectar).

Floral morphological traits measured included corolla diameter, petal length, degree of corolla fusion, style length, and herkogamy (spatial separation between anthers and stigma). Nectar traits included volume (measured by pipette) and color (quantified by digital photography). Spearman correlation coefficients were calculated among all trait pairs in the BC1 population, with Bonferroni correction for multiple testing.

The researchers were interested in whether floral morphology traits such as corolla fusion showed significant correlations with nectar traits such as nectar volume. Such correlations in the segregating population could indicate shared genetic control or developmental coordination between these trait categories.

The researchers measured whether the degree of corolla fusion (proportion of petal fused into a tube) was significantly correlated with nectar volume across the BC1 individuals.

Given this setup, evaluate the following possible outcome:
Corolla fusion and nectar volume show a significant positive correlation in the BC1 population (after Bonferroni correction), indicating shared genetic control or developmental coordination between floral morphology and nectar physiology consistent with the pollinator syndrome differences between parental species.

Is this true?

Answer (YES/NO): NO